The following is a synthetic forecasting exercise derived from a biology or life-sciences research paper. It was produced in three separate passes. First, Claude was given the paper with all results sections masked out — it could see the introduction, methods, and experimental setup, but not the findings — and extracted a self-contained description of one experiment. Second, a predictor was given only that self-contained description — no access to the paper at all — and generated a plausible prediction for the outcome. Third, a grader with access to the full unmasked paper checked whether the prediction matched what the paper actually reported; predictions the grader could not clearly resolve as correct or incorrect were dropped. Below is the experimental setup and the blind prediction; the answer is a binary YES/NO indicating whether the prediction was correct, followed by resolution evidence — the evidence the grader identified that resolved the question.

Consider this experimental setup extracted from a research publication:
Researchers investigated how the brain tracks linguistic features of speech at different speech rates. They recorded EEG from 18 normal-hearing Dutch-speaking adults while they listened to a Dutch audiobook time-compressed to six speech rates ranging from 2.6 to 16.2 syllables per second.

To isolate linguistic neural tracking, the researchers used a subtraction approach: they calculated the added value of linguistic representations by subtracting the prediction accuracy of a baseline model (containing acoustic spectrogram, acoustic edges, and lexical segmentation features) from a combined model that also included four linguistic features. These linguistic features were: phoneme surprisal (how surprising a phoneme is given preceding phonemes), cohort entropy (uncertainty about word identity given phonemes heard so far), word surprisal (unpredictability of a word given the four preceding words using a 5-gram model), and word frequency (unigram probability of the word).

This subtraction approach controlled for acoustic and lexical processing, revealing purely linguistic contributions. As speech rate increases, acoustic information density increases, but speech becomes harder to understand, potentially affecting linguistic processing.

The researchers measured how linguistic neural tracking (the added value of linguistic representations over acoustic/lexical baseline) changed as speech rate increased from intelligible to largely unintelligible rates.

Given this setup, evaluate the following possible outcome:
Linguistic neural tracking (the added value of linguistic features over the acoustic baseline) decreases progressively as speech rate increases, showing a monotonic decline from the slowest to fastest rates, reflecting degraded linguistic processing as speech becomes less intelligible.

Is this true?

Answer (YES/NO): YES